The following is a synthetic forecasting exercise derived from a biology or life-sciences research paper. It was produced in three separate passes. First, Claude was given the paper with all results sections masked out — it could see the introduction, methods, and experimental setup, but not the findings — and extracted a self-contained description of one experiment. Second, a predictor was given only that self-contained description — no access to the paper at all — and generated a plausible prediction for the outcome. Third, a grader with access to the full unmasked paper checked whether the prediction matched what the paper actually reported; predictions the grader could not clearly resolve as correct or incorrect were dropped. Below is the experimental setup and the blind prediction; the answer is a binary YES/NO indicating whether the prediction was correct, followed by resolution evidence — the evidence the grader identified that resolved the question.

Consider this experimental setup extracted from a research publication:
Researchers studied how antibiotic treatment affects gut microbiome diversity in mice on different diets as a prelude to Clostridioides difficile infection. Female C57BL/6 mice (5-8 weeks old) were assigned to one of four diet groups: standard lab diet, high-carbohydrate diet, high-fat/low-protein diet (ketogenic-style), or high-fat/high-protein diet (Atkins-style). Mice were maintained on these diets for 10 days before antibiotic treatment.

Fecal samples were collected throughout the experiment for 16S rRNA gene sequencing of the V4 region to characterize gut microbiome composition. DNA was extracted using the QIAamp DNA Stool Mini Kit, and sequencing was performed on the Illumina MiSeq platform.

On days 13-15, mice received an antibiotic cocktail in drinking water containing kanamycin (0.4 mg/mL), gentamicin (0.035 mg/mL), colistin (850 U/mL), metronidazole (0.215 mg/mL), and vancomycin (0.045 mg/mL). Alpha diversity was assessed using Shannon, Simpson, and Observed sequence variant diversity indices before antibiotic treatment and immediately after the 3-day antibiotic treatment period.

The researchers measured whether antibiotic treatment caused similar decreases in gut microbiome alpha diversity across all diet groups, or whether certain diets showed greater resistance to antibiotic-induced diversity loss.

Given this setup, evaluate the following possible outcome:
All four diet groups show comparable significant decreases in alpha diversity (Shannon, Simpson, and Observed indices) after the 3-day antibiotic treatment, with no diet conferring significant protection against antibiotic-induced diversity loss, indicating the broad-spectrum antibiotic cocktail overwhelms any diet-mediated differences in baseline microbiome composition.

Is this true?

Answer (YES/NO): NO